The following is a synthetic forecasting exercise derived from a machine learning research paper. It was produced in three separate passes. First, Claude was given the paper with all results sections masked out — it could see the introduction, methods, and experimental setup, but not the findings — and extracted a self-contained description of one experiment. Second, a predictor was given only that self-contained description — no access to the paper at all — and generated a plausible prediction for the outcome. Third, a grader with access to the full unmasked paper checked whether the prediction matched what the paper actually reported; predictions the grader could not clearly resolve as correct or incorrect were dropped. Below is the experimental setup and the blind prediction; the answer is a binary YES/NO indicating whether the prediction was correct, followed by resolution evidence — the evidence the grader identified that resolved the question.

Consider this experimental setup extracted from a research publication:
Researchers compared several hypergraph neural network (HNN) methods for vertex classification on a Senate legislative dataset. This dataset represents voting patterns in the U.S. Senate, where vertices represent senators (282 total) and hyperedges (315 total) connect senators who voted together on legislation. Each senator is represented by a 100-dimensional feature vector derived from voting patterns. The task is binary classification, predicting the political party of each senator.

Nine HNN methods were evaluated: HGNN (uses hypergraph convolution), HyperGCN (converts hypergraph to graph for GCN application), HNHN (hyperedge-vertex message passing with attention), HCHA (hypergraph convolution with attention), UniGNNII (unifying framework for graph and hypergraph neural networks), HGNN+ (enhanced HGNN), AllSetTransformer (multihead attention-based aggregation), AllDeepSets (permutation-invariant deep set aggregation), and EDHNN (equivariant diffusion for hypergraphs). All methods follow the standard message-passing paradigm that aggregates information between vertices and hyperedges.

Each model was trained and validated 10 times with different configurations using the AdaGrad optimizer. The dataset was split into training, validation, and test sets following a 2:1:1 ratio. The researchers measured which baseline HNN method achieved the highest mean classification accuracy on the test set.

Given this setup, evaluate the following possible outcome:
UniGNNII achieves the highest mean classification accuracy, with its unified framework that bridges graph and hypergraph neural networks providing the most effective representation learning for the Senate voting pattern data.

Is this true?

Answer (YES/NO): NO